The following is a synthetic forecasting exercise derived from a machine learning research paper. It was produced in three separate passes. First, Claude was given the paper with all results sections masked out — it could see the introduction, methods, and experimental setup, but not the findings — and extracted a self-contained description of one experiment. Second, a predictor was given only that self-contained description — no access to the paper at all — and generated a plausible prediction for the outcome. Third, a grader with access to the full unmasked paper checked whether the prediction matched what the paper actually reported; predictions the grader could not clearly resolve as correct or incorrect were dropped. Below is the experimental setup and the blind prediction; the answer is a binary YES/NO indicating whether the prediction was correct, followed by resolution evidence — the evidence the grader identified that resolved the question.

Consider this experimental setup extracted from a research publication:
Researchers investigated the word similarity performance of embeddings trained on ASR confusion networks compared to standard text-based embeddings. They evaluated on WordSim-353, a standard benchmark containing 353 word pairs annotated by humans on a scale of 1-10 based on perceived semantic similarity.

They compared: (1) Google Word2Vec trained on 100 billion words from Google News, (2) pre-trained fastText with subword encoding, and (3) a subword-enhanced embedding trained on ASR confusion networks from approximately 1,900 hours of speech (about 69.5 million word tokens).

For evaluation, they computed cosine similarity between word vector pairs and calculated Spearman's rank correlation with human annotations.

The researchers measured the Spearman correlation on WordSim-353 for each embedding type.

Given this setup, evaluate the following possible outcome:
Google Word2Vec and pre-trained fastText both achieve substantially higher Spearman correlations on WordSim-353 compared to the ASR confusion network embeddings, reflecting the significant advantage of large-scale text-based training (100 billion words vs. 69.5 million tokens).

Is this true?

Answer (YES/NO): YES